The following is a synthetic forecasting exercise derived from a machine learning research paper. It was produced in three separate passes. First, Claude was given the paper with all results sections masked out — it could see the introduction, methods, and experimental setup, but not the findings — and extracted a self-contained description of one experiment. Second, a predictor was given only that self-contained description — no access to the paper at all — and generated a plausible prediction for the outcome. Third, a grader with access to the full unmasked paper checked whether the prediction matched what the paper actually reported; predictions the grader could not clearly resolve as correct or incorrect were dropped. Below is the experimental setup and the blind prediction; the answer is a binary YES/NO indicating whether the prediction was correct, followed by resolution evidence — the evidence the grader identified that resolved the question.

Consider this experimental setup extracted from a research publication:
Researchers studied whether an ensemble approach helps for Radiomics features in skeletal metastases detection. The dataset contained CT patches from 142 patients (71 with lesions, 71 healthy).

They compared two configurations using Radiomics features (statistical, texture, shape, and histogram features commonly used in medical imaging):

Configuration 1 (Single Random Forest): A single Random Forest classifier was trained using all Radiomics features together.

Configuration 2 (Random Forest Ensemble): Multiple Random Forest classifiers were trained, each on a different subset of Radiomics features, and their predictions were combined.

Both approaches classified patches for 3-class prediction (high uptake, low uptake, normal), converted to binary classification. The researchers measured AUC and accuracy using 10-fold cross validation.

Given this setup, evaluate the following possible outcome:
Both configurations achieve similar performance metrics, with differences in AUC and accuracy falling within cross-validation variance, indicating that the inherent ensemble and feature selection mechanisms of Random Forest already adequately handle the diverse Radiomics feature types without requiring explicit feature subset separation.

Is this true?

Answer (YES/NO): YES